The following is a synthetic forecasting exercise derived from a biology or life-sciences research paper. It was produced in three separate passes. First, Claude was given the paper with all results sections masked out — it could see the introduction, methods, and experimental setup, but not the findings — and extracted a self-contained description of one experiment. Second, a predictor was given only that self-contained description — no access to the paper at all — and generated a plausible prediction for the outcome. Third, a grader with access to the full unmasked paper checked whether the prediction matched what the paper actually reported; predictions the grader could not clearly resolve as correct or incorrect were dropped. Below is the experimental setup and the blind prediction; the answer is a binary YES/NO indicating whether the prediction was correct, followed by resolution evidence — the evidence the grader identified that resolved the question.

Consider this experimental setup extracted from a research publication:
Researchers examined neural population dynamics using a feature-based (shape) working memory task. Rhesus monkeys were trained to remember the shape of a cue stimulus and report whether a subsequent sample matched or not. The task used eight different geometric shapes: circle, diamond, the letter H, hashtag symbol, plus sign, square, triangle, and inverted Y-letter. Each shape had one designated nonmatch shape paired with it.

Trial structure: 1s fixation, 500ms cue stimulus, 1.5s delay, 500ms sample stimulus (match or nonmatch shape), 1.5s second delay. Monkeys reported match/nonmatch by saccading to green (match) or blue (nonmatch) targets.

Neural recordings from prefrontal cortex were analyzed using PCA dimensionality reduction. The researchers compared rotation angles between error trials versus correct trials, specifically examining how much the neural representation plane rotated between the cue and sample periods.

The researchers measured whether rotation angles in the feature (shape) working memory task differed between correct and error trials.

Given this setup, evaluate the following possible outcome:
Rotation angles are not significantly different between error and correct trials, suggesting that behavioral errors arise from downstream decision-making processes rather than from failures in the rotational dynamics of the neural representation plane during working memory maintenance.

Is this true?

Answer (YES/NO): NO